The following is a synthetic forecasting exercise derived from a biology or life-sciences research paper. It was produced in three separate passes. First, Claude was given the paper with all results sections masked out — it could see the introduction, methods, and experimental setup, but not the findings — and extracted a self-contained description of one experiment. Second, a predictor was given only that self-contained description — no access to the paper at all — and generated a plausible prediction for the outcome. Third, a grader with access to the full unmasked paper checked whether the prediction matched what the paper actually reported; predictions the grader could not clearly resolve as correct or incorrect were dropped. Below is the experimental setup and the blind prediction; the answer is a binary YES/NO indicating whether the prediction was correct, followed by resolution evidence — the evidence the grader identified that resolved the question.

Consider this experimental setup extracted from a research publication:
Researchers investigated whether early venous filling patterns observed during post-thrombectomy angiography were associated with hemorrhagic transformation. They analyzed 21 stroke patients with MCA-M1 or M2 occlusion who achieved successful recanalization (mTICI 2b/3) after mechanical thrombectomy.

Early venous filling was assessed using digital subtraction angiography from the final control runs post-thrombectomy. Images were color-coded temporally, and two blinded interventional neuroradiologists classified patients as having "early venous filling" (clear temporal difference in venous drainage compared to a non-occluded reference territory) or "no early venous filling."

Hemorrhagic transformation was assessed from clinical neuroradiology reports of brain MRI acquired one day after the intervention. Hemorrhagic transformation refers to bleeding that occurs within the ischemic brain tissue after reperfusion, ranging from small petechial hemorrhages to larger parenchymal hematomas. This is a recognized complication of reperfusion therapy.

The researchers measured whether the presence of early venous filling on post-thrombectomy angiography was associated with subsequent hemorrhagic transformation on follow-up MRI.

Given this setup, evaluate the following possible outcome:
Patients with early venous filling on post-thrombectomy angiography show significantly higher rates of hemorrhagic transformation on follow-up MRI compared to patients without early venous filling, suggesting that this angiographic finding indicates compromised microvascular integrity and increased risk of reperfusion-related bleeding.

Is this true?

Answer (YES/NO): YES